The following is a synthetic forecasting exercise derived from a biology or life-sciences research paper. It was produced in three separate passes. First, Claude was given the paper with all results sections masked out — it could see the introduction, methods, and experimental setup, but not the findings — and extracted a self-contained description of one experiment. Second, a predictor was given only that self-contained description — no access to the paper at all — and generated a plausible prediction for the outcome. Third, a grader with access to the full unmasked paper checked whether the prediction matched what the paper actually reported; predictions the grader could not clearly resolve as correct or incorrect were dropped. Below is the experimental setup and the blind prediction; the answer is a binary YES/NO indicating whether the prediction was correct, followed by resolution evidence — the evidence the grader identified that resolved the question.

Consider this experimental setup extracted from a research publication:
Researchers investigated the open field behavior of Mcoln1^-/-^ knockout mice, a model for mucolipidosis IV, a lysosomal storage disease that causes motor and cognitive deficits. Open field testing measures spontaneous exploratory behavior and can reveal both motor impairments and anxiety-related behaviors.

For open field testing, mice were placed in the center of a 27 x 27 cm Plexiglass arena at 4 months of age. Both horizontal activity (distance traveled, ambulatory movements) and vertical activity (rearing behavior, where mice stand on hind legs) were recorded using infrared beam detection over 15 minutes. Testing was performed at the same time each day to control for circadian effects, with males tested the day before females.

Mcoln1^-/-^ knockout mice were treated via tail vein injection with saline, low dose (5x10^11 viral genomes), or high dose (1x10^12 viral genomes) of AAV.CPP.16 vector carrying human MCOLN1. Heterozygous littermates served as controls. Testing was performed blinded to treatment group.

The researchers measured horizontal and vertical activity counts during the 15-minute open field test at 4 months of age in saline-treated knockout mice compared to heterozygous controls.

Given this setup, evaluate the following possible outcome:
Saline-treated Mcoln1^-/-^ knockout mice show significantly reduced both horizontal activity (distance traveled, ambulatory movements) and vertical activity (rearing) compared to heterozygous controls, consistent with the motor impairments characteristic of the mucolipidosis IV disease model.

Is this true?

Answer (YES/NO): NO